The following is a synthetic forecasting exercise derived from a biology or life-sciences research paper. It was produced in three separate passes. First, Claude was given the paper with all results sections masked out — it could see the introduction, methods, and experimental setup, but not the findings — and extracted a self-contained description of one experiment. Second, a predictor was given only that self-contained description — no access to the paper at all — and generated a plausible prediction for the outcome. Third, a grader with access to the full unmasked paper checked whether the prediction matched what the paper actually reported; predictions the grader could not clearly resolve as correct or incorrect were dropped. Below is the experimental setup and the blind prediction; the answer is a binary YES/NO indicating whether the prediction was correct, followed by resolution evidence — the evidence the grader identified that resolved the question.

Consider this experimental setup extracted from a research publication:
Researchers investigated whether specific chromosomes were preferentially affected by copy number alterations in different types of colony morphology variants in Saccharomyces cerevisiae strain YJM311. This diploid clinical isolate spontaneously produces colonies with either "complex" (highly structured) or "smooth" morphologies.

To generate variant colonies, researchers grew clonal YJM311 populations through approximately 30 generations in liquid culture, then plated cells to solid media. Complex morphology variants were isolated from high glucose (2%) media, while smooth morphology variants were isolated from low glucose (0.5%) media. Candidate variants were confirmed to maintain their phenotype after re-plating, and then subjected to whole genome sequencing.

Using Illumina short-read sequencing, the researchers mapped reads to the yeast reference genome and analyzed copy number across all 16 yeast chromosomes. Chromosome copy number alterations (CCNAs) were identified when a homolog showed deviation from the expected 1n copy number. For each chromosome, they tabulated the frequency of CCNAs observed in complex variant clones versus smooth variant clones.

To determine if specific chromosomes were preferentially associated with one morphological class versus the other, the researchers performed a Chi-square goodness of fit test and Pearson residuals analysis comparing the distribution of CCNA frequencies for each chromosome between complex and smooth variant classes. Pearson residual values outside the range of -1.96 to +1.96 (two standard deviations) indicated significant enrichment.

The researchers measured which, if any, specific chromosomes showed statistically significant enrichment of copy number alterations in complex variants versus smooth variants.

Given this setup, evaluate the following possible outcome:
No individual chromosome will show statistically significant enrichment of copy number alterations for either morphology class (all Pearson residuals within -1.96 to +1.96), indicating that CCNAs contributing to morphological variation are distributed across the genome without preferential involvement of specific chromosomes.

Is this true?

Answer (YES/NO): NO